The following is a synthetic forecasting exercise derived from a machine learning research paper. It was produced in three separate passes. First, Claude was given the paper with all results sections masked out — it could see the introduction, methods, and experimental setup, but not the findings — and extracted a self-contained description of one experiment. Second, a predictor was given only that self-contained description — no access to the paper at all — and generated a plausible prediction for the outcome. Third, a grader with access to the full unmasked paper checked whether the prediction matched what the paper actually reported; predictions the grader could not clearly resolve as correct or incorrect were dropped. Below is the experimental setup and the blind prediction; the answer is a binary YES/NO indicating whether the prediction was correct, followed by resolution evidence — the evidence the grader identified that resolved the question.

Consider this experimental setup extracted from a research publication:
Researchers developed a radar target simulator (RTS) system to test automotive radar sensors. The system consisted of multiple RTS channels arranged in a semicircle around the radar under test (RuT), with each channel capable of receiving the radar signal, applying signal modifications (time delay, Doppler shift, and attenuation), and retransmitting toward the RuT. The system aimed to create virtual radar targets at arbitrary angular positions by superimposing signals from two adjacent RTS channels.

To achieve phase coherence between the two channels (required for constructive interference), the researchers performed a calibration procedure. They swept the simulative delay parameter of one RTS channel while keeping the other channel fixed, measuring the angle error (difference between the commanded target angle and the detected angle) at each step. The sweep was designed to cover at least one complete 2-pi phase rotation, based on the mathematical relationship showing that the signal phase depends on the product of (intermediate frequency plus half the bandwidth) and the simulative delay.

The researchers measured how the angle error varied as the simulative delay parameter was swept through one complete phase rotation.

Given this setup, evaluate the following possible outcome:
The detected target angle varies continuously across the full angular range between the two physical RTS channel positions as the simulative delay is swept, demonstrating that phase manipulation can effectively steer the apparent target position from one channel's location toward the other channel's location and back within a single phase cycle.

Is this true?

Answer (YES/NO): NO